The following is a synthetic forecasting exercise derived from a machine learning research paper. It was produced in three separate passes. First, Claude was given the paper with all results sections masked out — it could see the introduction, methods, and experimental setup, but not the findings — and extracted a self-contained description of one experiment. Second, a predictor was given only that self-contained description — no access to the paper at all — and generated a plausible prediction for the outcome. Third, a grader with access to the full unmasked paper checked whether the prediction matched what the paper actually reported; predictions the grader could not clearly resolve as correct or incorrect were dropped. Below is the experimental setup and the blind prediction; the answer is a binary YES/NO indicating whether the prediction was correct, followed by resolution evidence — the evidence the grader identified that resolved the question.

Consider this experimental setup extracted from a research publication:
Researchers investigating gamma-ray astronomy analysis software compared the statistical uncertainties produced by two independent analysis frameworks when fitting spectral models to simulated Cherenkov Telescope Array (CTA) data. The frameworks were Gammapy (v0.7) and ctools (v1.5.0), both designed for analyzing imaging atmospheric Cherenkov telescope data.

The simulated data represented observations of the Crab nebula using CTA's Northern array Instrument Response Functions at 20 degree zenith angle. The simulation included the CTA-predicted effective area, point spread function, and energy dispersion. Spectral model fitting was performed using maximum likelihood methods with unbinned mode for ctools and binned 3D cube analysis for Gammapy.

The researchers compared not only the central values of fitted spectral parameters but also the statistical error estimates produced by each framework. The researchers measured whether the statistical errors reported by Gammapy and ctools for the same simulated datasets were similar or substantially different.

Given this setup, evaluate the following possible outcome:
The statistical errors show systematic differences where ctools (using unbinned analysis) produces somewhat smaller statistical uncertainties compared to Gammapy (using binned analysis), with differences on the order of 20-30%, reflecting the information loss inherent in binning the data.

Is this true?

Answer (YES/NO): NO